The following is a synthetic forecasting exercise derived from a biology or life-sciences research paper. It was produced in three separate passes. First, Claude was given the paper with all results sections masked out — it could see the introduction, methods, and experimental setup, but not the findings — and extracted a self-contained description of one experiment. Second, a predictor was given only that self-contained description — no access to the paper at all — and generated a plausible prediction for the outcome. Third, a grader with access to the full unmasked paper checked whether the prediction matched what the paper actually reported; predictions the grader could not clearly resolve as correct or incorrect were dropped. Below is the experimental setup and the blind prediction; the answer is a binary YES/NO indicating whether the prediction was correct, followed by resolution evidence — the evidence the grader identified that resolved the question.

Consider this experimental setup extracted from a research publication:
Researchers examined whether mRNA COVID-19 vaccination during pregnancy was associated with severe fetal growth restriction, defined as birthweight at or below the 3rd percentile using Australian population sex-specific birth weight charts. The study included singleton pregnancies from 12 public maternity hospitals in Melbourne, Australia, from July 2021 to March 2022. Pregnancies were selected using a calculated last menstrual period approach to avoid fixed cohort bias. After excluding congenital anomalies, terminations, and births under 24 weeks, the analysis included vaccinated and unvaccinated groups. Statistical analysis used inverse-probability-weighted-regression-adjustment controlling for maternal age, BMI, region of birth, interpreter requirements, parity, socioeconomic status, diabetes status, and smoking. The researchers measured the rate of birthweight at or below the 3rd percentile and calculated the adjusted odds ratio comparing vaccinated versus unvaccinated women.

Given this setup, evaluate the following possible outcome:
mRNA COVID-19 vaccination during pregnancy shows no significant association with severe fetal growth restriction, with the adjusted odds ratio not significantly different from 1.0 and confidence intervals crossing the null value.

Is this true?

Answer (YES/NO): YES